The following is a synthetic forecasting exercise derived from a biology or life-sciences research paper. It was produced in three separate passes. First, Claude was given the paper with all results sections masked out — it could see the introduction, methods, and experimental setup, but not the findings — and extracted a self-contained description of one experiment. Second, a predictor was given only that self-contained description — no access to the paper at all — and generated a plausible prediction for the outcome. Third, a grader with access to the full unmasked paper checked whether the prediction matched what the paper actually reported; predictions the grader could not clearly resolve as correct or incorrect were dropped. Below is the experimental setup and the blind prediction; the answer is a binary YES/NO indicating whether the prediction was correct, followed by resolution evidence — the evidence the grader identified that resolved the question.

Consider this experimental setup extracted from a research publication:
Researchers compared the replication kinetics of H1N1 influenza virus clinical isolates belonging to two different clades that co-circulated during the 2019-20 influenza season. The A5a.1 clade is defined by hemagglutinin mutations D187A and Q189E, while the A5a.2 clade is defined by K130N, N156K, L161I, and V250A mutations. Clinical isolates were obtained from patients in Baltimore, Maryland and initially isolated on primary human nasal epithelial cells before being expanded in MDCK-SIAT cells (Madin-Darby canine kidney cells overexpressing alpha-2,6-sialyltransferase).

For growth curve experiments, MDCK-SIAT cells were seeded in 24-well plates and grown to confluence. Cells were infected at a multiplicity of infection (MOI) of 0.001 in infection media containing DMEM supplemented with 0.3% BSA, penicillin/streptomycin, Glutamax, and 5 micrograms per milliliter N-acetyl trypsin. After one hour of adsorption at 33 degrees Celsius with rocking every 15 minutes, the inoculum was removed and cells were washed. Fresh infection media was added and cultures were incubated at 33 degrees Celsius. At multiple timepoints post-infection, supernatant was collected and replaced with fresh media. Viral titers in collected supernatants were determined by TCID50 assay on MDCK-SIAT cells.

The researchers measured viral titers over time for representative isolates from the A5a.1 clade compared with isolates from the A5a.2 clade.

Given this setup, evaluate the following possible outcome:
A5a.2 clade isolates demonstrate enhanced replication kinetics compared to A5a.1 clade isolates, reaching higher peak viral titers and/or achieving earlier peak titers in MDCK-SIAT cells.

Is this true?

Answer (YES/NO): NO